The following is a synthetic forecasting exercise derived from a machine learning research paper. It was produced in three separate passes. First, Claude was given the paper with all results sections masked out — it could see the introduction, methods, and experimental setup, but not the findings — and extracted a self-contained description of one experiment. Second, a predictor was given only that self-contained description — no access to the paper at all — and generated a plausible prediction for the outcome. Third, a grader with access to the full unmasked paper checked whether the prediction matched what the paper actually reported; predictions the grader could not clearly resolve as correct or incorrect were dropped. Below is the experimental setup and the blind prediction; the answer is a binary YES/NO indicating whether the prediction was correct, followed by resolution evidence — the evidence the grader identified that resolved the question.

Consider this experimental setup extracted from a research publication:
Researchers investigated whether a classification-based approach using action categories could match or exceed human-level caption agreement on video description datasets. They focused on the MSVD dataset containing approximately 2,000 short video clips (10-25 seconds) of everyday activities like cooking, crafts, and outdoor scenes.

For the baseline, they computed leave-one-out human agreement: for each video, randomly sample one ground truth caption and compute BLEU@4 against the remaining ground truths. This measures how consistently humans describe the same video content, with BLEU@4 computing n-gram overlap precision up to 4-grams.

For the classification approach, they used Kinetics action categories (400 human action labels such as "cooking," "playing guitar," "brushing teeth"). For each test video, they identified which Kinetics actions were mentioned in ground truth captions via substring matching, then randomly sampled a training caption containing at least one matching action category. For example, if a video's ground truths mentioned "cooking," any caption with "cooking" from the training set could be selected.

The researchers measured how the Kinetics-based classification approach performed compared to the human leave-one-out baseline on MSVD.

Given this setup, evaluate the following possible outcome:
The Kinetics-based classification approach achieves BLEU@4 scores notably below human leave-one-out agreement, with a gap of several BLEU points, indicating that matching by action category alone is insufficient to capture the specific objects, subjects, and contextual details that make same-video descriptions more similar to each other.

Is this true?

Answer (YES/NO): NO